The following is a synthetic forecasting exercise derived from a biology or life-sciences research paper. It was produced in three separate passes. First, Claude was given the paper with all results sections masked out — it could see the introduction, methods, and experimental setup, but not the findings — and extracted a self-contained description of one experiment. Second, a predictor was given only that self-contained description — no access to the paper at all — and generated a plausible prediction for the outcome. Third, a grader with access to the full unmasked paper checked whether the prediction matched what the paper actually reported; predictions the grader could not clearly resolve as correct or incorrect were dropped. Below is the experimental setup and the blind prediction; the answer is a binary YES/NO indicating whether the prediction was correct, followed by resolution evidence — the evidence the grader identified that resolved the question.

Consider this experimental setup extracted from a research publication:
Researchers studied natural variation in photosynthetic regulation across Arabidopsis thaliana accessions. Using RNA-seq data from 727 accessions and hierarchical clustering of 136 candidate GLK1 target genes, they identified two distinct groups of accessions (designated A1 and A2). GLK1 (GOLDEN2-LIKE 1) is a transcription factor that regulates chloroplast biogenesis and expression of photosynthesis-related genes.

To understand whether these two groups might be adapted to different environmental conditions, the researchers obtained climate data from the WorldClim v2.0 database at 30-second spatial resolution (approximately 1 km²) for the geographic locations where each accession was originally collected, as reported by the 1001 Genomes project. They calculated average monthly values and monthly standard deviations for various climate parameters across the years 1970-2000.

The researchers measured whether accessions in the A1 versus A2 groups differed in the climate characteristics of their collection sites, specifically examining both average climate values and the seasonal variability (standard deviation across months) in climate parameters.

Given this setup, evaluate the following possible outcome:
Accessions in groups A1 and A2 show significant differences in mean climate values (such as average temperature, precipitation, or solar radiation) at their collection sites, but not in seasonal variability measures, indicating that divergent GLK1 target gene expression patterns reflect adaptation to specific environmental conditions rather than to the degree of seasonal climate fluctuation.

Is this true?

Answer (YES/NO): NO